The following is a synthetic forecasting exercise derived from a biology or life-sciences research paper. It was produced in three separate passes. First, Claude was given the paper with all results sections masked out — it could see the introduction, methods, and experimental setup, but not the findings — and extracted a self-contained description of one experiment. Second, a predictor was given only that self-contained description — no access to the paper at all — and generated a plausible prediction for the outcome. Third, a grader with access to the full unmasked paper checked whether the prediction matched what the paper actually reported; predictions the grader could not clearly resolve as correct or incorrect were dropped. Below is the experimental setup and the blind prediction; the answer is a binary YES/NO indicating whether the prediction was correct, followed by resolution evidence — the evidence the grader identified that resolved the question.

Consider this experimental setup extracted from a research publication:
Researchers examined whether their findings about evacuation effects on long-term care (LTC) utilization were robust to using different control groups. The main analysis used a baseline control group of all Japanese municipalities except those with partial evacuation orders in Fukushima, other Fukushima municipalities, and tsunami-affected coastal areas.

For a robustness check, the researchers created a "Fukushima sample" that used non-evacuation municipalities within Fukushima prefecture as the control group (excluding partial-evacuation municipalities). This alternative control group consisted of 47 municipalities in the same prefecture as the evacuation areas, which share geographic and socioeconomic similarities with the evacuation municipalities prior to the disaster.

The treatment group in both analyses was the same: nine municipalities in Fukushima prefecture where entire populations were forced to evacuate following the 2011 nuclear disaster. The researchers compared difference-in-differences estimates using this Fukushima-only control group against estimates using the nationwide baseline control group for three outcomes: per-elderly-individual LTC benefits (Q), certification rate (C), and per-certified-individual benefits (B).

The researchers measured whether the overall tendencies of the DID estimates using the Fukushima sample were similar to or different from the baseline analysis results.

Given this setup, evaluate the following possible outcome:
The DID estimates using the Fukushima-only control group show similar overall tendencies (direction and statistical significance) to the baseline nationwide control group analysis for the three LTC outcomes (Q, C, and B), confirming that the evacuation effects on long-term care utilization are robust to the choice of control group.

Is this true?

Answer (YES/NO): YES